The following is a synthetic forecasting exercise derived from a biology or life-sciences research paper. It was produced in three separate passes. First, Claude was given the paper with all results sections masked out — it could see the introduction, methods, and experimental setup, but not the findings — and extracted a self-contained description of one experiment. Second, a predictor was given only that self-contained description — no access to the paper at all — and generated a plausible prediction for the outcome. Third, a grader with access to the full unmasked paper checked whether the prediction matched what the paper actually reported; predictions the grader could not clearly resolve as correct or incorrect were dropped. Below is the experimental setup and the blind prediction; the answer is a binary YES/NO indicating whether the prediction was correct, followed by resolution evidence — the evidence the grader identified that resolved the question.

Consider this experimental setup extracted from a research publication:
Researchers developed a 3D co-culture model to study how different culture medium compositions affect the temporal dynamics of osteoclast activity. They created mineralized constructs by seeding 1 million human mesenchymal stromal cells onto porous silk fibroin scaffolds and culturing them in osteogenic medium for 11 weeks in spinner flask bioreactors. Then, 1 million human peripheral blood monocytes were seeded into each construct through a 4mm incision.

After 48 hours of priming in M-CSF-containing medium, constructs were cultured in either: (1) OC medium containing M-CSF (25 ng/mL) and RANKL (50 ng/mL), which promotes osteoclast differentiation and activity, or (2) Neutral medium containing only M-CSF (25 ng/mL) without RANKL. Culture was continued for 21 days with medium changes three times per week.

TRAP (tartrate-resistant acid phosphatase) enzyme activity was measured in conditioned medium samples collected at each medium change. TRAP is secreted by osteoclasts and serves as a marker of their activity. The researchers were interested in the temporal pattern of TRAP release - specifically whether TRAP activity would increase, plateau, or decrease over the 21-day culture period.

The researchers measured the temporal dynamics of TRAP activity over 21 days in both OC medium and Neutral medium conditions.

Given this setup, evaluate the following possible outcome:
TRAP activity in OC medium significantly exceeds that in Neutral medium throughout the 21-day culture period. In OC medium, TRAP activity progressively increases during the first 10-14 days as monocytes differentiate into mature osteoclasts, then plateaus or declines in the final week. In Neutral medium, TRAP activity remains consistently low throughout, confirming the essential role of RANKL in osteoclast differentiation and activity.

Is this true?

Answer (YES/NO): NO